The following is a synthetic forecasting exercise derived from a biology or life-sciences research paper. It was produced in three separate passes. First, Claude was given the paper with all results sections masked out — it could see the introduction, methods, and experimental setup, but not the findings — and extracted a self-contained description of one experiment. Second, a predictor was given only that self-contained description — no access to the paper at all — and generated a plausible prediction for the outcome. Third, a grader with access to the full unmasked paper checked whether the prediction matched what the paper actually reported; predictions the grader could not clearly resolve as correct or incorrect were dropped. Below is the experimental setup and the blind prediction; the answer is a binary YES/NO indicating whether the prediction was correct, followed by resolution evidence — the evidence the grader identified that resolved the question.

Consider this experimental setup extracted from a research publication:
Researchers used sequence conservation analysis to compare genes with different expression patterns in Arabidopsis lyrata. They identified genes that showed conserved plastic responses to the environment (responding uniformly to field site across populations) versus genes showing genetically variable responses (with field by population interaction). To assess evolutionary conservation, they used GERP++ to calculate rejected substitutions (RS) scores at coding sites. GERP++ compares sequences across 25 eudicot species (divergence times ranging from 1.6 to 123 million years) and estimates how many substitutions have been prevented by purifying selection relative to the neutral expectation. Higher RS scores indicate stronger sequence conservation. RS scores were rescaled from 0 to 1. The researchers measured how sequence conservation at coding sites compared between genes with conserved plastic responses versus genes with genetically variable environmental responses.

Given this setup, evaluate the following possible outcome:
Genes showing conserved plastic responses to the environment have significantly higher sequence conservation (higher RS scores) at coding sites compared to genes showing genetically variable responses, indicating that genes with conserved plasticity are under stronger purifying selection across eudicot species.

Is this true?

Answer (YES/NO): NO